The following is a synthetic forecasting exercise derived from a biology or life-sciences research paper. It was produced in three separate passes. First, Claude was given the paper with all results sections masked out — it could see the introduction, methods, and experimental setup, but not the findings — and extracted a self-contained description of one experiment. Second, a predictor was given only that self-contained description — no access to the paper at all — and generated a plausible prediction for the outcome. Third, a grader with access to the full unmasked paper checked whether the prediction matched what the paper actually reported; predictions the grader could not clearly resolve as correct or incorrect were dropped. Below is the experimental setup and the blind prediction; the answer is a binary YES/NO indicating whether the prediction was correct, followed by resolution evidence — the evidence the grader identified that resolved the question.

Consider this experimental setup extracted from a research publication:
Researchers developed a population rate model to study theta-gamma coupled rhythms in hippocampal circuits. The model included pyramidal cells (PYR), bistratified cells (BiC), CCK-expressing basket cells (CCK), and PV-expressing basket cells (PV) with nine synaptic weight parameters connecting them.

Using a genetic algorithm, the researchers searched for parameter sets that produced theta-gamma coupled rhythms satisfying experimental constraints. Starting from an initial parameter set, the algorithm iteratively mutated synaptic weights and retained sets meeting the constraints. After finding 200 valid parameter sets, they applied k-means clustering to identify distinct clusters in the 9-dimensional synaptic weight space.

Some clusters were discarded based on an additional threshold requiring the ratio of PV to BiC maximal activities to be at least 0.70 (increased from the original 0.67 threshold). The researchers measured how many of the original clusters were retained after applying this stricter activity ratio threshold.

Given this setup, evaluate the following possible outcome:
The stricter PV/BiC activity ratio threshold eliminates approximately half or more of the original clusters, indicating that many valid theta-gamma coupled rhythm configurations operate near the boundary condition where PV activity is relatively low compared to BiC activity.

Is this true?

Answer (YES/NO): NO